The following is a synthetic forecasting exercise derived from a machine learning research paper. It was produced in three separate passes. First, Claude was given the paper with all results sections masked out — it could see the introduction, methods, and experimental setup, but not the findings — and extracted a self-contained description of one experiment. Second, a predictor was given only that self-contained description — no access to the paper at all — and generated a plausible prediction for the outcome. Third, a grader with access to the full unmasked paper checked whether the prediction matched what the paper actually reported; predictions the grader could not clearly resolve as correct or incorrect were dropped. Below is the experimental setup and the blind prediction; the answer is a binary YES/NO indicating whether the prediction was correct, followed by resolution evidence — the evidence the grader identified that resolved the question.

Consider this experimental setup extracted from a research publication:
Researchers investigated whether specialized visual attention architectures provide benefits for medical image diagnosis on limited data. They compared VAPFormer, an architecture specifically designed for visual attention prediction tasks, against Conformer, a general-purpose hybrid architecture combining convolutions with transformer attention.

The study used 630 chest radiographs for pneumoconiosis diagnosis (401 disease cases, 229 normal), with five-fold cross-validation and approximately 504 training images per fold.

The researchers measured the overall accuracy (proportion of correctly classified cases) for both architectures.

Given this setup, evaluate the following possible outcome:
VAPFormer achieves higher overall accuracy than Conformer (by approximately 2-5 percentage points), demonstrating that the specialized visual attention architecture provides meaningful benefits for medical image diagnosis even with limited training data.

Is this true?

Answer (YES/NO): NO